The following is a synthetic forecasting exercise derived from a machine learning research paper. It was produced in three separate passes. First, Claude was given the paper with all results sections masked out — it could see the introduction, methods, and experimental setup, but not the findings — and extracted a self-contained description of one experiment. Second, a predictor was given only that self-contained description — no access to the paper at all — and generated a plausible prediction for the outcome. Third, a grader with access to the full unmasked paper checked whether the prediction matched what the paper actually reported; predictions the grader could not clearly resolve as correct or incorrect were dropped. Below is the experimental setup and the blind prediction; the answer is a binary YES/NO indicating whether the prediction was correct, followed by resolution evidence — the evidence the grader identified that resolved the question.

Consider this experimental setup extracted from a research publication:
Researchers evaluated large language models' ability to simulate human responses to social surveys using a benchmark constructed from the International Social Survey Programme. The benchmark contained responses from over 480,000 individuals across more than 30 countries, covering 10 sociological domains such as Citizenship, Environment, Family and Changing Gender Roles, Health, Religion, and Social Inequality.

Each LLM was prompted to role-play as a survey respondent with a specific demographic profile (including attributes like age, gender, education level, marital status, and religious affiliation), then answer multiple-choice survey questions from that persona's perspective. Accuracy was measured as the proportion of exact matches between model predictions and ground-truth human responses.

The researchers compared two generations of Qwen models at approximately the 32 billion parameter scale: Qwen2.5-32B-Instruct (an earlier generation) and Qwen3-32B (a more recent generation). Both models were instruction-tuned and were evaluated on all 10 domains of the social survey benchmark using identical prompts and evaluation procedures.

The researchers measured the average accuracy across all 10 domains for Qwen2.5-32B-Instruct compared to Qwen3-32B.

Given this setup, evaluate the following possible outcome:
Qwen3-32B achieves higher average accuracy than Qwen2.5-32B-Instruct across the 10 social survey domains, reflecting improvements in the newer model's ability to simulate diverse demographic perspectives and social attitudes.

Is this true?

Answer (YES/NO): NO